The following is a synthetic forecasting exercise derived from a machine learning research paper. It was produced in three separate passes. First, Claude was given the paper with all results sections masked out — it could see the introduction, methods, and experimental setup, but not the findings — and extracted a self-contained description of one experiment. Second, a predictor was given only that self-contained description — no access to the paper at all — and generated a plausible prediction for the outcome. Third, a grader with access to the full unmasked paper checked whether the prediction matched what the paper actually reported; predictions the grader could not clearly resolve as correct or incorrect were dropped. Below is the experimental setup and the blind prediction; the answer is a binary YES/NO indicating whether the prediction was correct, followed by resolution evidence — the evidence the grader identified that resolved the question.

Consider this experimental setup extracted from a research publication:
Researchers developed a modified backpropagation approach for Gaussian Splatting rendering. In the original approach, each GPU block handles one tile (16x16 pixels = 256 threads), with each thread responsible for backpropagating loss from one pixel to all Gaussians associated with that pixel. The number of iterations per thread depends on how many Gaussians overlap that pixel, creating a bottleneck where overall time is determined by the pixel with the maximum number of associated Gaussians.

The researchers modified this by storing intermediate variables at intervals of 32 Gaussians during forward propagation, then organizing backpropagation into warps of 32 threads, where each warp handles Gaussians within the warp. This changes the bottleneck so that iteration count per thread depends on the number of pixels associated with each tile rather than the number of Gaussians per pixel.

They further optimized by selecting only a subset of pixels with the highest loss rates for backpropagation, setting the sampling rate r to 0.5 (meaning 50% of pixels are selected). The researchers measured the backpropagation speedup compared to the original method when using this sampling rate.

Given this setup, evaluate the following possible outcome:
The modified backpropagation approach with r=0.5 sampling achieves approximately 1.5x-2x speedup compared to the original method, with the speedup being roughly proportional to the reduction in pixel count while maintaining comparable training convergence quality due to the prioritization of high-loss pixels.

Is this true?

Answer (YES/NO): NO